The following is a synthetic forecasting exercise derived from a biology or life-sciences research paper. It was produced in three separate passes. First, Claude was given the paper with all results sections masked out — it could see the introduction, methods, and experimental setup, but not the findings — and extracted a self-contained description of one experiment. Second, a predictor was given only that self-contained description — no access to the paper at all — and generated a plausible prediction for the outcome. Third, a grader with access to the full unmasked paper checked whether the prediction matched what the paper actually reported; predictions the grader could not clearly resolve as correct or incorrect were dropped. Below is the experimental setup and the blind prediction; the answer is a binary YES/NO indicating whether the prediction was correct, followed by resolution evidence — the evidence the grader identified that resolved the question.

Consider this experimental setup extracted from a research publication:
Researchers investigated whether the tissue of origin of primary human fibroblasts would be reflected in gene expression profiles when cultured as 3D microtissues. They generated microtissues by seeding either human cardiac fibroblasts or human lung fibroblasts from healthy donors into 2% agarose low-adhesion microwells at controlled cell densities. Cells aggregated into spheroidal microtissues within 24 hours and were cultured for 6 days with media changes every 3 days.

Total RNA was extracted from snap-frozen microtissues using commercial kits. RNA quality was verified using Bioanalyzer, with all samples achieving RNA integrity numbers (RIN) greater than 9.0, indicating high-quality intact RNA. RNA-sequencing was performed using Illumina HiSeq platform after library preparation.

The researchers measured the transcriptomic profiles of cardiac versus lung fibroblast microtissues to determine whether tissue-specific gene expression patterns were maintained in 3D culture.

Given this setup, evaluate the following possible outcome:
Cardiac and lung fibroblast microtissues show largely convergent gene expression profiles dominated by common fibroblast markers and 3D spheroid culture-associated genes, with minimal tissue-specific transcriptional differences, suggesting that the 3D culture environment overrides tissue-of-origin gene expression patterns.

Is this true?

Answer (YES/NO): NO